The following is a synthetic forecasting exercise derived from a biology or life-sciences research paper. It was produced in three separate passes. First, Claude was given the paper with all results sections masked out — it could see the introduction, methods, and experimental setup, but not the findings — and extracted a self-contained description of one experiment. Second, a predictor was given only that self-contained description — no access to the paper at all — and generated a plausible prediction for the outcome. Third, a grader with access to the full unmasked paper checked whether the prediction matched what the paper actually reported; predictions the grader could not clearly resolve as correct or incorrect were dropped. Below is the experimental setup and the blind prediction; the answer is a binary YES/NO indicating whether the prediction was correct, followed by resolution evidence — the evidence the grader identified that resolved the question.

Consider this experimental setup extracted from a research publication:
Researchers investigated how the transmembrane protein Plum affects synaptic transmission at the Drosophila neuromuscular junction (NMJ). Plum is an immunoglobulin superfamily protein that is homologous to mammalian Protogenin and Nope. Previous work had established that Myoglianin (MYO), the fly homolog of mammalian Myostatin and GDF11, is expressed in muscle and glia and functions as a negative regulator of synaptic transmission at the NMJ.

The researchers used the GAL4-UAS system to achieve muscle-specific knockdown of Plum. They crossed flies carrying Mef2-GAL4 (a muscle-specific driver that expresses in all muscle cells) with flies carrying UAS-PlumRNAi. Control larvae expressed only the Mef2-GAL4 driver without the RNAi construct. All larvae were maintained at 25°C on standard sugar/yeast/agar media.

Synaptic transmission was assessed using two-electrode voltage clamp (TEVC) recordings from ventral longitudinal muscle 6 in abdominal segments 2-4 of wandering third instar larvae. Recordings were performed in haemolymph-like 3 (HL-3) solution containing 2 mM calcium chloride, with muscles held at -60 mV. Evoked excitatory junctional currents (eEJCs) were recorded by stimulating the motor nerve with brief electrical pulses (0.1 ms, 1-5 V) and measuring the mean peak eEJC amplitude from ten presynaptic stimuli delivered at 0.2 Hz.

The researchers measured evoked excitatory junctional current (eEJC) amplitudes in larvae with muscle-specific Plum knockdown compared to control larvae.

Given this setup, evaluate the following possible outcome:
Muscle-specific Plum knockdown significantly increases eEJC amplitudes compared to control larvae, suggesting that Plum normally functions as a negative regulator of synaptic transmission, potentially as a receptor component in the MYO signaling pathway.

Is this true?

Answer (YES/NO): NO